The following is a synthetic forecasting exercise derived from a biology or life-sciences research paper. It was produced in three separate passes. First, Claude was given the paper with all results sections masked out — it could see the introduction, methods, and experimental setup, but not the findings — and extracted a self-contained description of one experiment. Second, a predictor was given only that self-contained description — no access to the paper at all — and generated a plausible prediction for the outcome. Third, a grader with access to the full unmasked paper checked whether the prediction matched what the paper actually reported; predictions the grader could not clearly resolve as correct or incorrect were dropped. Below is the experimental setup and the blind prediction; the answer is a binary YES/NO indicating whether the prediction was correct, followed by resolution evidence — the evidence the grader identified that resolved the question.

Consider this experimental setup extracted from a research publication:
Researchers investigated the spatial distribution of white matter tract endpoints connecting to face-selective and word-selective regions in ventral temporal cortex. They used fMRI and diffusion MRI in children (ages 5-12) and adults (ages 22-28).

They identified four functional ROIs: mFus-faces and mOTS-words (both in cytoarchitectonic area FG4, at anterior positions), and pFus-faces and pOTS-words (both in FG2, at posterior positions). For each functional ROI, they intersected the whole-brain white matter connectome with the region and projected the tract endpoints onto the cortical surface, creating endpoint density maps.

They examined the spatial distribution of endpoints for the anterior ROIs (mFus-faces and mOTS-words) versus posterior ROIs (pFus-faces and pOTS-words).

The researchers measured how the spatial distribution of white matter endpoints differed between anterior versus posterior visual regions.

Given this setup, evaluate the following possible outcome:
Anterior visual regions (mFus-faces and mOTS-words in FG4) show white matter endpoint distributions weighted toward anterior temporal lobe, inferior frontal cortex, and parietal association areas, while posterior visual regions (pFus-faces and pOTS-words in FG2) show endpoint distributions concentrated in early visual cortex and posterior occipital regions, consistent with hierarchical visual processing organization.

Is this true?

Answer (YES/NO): YES